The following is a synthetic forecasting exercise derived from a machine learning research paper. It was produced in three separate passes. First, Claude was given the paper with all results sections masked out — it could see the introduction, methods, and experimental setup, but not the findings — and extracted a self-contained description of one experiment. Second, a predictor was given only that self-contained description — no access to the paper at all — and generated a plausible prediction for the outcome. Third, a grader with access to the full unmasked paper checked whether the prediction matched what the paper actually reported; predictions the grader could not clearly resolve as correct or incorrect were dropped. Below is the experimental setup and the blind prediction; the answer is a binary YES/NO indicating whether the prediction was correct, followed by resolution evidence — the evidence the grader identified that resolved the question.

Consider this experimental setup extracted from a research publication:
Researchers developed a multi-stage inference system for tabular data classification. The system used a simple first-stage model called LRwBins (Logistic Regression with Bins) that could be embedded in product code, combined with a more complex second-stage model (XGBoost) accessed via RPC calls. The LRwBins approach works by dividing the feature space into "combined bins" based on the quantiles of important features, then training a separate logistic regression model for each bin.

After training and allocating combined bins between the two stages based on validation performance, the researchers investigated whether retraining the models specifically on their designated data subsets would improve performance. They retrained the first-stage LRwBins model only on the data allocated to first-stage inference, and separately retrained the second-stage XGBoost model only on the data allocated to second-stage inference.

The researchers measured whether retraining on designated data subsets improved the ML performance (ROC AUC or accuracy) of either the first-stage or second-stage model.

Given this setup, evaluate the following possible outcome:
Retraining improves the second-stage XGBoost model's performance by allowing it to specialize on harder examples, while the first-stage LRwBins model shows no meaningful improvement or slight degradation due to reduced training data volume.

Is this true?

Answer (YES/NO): NO